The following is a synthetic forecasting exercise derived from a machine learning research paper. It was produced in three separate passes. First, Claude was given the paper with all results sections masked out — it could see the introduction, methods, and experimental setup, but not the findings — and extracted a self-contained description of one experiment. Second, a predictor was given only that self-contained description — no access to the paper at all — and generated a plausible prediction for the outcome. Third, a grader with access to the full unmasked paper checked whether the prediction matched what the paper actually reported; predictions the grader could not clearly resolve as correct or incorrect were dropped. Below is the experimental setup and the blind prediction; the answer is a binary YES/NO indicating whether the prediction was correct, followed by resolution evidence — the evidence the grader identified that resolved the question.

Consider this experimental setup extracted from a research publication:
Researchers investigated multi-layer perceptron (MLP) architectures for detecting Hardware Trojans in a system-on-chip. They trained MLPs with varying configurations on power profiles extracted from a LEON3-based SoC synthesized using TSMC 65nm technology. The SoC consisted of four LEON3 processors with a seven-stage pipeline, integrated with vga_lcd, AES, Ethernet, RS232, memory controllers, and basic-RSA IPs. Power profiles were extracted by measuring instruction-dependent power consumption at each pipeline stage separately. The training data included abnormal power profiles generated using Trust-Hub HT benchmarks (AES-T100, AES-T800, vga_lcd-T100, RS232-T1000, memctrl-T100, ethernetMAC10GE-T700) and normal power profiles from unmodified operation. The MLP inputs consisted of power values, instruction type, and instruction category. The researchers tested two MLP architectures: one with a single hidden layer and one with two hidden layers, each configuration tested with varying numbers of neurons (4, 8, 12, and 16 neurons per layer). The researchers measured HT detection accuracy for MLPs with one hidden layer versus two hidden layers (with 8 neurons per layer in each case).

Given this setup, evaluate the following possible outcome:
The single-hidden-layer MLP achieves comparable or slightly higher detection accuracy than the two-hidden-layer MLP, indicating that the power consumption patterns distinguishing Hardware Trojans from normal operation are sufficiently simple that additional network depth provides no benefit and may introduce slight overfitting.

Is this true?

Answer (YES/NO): NO